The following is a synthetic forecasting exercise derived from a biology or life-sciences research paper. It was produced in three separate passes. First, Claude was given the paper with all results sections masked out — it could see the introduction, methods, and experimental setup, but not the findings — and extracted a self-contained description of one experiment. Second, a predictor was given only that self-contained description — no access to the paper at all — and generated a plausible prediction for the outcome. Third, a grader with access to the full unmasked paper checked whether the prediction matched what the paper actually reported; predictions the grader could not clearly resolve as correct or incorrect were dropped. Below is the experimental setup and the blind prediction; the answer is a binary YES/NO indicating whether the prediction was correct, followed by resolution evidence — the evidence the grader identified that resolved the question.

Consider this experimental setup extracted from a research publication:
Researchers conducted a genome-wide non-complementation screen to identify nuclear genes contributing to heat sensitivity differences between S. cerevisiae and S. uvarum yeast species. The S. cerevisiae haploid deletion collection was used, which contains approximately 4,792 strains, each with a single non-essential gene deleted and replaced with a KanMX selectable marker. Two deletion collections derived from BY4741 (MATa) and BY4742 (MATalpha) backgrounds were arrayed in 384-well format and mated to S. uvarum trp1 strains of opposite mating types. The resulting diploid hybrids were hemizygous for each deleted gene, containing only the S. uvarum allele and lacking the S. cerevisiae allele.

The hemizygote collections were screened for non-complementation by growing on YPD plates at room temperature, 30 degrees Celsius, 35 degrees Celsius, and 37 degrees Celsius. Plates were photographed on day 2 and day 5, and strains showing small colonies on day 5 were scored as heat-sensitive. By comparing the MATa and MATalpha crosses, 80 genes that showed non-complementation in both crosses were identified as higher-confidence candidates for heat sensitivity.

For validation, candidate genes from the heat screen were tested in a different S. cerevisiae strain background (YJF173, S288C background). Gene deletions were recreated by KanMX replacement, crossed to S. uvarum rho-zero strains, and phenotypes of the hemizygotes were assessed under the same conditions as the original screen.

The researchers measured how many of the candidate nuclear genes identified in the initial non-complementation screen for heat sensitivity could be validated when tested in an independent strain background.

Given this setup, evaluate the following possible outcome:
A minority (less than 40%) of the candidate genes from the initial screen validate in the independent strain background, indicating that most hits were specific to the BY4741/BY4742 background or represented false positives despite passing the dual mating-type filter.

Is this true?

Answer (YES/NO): YES